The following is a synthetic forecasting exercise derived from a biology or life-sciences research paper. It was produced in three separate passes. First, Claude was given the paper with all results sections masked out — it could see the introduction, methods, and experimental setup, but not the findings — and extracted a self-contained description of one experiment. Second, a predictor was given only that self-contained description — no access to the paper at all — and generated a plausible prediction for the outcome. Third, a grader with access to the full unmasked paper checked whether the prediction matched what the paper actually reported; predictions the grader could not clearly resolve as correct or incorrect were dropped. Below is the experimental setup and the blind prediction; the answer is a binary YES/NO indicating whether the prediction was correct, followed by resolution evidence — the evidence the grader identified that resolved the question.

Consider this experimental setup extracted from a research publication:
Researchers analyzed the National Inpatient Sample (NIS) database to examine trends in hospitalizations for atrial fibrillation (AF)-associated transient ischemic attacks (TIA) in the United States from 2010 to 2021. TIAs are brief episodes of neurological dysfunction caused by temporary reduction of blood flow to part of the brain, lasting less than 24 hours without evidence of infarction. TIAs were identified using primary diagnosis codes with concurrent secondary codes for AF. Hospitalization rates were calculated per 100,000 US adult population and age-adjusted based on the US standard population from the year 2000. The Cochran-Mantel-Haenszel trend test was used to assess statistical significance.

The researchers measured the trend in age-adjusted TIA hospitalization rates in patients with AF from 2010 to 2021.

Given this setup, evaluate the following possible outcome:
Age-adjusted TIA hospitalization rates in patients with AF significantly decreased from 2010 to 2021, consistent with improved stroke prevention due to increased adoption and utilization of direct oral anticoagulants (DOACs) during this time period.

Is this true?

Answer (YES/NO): YES